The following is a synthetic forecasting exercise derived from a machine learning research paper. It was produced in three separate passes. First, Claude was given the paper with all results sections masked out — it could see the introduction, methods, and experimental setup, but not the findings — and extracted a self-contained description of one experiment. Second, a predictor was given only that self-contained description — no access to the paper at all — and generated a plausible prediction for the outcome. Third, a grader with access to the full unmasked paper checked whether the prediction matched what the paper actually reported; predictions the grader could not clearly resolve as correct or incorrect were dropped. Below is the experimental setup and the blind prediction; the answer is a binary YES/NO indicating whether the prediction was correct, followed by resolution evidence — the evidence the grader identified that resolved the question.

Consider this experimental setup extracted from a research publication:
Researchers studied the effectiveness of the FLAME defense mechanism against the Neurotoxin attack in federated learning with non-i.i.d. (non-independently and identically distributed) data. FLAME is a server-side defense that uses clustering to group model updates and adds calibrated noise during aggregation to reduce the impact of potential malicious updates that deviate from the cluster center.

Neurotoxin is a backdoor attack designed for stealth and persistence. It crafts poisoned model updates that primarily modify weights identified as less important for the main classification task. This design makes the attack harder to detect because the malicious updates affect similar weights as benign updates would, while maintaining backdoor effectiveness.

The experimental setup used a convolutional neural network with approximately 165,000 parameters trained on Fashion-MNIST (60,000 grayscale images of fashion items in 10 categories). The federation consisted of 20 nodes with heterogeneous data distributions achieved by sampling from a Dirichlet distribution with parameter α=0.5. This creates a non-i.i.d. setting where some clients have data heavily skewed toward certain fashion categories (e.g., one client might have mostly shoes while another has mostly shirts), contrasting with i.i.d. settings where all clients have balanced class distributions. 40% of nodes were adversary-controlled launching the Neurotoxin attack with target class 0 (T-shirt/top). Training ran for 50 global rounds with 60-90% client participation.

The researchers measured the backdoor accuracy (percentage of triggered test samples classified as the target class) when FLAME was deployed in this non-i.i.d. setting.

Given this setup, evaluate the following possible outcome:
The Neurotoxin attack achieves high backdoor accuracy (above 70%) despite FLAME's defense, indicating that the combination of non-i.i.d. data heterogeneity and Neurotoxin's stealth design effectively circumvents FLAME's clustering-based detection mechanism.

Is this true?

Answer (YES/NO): YES